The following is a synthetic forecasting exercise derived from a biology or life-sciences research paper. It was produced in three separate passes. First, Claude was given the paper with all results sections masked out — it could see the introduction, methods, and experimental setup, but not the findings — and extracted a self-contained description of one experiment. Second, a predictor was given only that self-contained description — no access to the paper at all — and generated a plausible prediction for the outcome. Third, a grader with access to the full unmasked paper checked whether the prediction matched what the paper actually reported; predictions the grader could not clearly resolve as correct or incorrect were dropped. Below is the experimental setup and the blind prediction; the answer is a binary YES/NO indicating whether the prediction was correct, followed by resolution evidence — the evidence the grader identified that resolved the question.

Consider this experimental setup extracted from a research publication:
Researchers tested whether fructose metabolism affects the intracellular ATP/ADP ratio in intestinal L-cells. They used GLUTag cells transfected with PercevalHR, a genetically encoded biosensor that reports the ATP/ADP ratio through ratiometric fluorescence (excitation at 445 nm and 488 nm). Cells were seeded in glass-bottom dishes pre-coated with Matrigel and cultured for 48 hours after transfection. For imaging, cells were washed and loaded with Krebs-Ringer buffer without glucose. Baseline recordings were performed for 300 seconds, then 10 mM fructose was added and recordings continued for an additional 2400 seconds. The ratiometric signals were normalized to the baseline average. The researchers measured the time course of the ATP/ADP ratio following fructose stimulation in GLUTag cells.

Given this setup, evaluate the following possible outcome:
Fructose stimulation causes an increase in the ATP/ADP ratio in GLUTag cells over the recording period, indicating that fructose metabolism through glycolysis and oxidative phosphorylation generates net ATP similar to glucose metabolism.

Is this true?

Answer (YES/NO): YES